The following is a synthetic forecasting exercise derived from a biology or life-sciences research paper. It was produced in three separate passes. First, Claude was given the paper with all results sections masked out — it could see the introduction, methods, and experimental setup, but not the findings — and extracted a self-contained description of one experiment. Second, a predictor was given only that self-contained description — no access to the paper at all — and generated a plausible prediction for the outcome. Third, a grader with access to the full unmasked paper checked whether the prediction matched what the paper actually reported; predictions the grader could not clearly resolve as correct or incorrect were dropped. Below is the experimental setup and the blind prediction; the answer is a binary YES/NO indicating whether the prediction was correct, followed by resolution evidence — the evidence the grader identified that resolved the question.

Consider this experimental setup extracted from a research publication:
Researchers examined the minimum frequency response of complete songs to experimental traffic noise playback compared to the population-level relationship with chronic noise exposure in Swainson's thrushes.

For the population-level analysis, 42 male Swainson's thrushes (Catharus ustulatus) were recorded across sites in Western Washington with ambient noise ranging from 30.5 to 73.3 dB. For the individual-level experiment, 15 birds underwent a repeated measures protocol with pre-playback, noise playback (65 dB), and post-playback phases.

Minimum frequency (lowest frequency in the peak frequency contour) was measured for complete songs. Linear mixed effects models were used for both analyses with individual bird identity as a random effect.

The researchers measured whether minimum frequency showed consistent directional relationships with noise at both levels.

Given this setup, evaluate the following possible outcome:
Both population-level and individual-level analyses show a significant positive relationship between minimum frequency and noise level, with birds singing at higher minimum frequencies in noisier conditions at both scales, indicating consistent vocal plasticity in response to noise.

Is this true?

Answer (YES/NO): YES